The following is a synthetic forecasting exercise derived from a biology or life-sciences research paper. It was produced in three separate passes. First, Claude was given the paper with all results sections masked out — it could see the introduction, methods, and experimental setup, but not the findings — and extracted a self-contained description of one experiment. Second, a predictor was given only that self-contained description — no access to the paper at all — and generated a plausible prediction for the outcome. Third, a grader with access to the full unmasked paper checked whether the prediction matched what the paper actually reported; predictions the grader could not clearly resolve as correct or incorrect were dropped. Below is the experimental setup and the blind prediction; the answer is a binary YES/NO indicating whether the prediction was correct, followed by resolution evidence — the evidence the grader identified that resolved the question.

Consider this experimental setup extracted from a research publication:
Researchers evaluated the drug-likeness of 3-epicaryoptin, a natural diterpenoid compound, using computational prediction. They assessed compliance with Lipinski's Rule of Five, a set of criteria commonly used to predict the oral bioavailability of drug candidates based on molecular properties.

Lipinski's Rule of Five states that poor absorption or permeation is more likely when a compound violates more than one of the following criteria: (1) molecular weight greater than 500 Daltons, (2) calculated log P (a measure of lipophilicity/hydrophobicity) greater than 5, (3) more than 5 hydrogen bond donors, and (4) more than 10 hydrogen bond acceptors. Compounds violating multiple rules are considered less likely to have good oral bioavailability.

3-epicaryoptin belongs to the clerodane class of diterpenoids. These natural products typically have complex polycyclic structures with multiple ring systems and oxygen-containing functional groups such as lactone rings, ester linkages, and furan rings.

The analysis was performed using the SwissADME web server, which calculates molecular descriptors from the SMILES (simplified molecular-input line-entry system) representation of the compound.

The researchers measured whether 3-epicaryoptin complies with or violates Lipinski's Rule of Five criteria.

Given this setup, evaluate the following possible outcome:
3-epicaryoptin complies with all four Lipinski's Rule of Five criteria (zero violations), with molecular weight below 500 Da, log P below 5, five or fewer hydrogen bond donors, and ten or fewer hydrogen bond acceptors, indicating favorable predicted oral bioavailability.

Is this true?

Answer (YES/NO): YES